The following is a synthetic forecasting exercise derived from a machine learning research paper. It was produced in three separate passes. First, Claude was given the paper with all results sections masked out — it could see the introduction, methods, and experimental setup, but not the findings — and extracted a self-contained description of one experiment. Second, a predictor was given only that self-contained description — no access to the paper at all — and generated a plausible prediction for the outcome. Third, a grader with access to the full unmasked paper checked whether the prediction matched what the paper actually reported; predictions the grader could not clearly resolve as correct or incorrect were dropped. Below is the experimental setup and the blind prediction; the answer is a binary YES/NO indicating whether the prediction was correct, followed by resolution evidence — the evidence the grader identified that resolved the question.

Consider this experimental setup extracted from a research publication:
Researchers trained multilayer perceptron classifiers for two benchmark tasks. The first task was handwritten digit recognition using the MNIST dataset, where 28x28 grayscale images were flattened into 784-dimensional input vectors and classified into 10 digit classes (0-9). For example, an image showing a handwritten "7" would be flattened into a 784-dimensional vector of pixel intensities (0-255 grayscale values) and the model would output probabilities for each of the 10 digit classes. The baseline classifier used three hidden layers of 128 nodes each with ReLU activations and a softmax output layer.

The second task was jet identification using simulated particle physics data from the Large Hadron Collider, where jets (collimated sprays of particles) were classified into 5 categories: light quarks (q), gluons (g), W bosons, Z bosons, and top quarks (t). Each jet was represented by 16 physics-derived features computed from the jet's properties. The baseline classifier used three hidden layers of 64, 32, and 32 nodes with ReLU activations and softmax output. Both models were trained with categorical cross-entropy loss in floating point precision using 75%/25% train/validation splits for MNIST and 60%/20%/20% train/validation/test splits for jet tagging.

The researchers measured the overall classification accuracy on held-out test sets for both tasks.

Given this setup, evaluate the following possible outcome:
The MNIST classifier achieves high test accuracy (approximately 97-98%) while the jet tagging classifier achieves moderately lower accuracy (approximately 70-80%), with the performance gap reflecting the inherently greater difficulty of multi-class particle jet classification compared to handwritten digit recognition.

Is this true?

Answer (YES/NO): YES